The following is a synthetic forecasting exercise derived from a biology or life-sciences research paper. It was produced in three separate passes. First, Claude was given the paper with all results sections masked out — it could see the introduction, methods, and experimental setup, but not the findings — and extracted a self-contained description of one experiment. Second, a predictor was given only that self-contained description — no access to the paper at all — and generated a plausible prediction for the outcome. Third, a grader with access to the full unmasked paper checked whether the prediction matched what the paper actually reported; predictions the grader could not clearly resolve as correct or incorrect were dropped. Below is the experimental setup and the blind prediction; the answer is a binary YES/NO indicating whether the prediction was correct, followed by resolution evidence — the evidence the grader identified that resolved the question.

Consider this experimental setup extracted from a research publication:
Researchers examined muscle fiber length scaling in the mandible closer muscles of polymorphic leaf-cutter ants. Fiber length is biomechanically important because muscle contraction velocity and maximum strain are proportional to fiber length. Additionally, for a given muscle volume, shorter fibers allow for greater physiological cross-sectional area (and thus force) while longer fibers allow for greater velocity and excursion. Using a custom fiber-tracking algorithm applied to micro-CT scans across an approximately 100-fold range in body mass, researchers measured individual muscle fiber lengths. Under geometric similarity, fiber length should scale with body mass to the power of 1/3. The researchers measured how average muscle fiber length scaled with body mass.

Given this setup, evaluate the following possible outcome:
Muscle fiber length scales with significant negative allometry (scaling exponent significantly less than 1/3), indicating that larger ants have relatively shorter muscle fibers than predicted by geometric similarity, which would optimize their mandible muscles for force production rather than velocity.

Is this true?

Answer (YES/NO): NO